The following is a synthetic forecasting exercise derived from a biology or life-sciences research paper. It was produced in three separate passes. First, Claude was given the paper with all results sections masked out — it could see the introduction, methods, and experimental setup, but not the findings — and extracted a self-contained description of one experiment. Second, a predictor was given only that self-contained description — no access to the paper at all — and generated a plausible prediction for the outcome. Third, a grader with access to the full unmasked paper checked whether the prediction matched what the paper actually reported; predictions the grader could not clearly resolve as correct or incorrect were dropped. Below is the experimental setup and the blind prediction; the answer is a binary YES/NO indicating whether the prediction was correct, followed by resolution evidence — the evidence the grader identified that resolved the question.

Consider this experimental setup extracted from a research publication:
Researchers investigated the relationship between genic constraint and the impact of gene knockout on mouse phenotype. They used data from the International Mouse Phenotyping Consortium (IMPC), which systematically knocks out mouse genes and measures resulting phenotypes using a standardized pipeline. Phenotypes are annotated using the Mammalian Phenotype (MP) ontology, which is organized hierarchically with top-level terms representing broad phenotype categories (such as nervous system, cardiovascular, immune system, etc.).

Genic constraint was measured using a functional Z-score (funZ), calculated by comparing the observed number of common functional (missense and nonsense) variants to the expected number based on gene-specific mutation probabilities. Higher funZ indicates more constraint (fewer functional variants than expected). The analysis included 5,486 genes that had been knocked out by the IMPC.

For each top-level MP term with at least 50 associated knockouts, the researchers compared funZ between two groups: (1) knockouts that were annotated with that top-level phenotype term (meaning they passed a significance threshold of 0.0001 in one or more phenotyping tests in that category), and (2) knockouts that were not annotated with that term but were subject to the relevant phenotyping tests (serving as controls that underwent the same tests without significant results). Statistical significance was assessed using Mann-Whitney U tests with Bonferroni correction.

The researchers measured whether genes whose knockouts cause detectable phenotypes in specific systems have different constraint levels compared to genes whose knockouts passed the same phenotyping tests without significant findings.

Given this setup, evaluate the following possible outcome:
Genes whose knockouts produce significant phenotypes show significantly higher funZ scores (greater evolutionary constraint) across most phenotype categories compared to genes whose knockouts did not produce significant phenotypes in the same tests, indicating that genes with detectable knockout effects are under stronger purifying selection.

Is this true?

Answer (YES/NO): YES